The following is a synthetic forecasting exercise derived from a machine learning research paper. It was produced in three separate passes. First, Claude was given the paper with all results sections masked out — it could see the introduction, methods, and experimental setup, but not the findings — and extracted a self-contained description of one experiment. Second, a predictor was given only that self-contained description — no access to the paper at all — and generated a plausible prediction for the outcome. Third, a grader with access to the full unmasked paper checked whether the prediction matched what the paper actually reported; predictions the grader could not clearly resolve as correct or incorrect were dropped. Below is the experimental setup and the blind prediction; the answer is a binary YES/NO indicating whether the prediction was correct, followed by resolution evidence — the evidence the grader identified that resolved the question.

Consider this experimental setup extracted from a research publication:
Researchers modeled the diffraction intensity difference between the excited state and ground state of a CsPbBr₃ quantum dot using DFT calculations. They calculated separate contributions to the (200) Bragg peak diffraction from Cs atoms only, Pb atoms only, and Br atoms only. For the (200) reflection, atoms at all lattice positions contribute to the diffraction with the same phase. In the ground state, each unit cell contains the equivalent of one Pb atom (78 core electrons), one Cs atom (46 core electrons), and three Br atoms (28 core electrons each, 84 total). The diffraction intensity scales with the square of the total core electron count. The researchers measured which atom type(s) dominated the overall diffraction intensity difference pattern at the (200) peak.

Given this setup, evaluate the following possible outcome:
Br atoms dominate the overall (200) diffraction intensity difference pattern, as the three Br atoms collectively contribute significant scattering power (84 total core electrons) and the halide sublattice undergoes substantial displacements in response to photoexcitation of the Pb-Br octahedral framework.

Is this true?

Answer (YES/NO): NO